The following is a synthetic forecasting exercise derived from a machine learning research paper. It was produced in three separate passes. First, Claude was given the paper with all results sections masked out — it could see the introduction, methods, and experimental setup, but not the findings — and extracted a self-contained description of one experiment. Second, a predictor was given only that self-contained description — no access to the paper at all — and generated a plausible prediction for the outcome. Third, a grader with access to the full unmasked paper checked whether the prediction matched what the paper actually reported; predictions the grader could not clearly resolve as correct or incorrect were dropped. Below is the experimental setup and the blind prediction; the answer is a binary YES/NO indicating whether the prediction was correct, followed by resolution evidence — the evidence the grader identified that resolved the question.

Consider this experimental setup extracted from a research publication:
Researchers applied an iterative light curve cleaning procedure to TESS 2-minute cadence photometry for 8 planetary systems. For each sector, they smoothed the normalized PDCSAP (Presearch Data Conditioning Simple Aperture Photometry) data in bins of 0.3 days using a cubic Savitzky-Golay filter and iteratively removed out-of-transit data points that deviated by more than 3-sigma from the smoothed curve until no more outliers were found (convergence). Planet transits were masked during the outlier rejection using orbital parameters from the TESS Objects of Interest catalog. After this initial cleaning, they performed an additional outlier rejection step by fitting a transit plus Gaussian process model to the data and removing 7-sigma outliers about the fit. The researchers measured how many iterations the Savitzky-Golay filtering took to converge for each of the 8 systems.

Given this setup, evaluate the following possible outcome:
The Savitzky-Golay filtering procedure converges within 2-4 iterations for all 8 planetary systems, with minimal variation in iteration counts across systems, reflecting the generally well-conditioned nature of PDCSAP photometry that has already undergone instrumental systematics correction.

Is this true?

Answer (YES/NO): YES